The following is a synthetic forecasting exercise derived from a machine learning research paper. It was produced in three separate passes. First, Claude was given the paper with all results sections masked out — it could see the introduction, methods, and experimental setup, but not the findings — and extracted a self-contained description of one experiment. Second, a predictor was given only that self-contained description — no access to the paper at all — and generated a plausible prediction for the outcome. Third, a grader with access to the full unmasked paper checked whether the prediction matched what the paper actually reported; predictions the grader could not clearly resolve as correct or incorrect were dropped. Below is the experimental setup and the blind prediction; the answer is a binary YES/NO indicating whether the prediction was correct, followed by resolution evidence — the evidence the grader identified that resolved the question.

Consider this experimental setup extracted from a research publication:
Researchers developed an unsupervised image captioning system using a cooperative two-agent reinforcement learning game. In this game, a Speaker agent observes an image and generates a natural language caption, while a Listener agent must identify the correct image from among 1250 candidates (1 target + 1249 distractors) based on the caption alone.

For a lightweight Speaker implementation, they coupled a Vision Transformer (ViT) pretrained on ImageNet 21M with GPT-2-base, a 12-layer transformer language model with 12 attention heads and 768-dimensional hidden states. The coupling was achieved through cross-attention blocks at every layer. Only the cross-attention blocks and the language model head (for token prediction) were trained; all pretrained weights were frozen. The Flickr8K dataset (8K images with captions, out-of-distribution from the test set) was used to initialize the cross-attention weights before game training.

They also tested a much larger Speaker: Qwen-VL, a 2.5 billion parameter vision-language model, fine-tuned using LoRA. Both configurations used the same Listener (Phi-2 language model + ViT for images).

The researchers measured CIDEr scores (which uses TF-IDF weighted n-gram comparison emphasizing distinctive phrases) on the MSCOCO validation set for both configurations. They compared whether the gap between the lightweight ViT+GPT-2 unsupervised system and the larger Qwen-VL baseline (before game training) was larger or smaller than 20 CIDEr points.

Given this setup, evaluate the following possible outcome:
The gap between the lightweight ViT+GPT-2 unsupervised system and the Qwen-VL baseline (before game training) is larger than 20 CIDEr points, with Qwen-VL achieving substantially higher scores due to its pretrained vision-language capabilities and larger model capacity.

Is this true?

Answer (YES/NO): NO